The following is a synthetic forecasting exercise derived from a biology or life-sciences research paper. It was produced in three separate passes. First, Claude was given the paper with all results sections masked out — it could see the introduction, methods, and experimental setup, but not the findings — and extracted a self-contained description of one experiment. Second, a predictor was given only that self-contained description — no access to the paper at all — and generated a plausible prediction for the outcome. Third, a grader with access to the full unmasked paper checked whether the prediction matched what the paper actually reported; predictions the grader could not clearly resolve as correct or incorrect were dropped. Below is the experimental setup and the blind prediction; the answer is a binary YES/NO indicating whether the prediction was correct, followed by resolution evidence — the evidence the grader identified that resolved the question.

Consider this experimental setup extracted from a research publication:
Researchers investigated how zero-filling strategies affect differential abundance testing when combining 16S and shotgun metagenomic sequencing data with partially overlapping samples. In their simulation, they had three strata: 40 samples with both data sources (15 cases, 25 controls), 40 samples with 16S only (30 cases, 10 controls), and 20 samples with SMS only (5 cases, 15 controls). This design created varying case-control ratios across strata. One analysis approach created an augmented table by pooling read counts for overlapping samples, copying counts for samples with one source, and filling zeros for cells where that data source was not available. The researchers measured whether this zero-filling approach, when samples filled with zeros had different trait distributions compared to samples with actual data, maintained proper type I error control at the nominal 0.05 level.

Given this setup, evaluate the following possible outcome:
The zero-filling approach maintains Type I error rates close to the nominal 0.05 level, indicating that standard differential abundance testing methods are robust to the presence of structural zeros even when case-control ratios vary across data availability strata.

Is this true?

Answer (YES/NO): NO